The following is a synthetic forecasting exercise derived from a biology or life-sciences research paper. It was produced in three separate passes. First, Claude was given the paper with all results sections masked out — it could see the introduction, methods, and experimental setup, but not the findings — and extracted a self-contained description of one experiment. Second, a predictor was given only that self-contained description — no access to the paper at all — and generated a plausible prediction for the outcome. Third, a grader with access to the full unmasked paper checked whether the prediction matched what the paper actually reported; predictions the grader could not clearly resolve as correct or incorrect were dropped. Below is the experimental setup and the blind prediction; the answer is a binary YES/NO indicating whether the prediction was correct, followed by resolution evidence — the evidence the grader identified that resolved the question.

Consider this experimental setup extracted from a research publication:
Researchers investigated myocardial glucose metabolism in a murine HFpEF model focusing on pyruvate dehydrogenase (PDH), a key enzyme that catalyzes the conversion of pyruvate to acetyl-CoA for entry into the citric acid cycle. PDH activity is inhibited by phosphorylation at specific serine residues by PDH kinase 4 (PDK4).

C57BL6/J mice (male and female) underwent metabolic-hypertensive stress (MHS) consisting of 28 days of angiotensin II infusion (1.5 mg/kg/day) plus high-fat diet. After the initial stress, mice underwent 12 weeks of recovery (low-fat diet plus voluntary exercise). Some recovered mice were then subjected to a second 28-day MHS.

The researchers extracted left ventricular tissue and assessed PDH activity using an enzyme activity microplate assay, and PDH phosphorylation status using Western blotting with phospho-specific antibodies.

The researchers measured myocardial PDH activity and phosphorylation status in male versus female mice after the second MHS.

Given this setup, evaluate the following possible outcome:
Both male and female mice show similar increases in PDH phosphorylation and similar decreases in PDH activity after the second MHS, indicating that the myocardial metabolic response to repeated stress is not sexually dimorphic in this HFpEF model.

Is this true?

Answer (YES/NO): NO